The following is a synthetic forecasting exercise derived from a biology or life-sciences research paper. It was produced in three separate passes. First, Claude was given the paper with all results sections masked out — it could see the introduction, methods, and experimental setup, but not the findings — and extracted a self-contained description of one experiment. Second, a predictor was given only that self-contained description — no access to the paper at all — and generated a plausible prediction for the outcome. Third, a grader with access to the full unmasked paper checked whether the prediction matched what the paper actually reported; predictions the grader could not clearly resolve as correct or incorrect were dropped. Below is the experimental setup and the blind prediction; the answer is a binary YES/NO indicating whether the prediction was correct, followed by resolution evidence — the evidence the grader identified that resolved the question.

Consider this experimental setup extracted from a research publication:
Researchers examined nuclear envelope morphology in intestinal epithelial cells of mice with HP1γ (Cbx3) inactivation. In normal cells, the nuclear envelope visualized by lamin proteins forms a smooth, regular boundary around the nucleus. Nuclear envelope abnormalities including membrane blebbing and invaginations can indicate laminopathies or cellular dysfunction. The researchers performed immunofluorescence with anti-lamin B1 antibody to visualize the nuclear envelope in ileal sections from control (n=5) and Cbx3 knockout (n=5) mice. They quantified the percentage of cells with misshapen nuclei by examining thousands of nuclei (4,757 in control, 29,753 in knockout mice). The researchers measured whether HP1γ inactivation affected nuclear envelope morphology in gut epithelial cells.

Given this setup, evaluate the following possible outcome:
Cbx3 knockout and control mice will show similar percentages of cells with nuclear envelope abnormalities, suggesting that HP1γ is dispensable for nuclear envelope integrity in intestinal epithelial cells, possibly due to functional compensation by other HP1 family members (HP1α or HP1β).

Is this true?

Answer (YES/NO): NO